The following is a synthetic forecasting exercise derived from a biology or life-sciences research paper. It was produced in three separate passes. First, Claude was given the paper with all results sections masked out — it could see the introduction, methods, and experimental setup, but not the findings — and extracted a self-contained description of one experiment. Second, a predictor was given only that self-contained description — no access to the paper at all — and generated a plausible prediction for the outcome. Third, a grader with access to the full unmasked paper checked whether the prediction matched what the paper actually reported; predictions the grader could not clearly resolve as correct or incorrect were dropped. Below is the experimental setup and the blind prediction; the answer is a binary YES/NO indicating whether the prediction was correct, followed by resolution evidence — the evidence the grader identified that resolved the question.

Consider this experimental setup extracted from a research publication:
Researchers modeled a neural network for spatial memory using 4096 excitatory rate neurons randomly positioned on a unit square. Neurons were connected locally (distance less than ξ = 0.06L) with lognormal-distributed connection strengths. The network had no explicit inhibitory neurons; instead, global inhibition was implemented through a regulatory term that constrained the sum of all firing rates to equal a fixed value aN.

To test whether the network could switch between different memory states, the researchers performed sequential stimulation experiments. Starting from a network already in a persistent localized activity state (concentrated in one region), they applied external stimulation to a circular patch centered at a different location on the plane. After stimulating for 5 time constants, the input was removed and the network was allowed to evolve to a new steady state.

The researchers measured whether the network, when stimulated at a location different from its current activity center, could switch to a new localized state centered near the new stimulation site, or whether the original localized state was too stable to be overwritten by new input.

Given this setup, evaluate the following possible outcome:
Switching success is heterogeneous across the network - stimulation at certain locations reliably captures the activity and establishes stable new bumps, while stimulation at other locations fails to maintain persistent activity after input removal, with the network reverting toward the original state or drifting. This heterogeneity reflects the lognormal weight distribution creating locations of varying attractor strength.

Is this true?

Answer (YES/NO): NO